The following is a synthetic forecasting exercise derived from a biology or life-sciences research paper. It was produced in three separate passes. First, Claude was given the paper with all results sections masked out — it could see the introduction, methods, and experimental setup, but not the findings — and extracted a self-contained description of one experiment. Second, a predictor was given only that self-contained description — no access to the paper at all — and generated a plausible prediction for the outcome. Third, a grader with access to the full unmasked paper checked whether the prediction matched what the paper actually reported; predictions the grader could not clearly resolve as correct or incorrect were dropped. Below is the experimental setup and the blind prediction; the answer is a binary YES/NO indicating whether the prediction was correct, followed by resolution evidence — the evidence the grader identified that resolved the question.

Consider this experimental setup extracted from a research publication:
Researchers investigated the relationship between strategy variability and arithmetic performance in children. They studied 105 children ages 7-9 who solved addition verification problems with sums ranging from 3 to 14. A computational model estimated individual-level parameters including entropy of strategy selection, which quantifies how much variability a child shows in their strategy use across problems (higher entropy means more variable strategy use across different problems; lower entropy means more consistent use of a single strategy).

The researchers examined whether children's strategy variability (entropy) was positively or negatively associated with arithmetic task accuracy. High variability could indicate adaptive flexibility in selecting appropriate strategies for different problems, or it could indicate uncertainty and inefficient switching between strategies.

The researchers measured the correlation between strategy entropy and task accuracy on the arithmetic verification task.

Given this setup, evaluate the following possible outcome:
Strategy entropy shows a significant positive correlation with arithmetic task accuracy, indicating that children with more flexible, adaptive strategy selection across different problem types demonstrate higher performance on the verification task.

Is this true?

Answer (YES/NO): NO